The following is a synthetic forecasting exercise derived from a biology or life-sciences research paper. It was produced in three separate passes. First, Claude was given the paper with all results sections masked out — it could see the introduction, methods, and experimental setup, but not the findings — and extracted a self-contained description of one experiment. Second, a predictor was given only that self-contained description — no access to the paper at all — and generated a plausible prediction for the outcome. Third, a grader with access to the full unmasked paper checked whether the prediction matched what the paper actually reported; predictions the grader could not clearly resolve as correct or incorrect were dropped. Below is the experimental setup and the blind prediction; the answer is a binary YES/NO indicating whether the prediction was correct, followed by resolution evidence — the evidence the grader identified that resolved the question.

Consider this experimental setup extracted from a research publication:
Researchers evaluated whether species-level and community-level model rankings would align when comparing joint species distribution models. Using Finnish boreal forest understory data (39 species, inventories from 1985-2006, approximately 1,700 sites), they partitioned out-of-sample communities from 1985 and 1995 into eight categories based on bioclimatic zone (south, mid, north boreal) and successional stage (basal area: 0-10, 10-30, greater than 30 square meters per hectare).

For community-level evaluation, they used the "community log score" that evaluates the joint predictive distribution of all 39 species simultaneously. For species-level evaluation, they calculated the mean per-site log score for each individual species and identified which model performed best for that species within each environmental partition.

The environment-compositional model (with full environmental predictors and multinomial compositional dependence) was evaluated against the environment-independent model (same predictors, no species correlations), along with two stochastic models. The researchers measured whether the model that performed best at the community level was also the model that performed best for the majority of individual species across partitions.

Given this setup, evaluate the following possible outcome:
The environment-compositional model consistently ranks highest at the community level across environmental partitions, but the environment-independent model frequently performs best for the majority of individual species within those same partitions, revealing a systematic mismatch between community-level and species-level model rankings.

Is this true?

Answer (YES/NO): NO